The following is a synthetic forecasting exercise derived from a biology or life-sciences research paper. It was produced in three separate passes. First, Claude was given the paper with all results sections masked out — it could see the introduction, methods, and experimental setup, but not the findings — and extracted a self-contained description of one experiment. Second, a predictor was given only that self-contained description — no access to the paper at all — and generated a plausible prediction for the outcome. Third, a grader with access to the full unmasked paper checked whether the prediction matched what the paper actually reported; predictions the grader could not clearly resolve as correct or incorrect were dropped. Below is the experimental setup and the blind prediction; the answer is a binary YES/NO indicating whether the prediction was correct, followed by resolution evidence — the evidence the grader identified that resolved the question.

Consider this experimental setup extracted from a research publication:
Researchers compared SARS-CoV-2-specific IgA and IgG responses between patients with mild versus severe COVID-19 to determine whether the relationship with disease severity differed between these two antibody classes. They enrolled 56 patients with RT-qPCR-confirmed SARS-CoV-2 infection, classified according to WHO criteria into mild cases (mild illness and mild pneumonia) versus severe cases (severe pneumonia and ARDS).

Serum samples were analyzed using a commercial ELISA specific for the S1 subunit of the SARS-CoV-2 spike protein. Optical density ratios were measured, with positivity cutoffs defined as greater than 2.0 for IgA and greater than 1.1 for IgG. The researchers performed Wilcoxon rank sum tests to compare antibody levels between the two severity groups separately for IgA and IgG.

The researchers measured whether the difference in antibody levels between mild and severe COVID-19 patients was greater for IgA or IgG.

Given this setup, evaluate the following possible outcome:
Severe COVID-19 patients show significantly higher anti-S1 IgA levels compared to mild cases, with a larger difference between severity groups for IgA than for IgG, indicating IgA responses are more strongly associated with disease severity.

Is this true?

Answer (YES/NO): NO